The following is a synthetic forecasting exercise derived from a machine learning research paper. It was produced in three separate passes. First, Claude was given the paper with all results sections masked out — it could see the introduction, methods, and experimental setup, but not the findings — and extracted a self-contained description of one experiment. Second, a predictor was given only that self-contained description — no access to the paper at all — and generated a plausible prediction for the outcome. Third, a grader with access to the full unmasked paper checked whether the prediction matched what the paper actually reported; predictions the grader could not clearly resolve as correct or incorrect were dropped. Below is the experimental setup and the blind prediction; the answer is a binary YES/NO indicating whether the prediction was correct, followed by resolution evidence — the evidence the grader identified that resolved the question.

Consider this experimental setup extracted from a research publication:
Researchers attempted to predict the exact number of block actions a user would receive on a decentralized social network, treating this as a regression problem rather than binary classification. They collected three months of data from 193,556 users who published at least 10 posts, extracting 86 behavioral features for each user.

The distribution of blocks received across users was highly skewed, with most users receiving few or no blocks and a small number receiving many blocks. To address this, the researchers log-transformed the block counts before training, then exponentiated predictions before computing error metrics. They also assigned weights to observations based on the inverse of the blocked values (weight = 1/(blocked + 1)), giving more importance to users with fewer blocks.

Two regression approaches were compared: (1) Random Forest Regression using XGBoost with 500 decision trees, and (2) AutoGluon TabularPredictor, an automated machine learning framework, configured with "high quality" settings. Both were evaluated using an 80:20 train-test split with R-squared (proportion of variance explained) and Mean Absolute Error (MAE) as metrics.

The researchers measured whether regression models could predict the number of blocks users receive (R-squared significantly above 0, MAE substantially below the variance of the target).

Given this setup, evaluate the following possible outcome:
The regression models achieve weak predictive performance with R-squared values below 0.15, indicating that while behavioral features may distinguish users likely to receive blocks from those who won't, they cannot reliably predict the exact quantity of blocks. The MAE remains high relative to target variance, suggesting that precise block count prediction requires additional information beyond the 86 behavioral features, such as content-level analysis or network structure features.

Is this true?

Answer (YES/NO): NO